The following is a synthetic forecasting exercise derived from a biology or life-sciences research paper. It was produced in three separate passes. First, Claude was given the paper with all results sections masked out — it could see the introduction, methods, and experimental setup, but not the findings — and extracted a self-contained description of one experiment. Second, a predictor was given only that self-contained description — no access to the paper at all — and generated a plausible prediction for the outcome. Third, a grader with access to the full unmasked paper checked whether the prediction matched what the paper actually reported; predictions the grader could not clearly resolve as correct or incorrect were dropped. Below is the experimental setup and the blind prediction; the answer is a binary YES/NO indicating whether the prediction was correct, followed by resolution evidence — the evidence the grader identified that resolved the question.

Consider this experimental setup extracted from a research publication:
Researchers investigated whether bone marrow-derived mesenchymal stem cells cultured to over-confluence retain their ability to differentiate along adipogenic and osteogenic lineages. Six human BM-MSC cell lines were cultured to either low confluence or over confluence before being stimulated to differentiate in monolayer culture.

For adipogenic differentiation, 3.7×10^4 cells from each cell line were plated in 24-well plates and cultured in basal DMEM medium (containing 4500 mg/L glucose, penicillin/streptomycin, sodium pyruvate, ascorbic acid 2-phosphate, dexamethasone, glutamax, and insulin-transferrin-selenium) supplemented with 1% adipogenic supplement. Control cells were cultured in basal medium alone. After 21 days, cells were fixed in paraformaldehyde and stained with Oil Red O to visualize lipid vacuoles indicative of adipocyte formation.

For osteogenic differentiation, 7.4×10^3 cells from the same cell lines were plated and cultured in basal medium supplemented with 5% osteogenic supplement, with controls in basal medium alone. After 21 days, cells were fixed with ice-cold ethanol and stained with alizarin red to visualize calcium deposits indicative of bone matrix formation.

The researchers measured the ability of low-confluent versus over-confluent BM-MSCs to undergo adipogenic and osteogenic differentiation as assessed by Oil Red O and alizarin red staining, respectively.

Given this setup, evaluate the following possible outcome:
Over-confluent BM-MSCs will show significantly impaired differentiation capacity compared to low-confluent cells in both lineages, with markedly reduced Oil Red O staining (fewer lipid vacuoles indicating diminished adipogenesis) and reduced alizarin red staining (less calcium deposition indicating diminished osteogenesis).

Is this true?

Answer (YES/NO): NO